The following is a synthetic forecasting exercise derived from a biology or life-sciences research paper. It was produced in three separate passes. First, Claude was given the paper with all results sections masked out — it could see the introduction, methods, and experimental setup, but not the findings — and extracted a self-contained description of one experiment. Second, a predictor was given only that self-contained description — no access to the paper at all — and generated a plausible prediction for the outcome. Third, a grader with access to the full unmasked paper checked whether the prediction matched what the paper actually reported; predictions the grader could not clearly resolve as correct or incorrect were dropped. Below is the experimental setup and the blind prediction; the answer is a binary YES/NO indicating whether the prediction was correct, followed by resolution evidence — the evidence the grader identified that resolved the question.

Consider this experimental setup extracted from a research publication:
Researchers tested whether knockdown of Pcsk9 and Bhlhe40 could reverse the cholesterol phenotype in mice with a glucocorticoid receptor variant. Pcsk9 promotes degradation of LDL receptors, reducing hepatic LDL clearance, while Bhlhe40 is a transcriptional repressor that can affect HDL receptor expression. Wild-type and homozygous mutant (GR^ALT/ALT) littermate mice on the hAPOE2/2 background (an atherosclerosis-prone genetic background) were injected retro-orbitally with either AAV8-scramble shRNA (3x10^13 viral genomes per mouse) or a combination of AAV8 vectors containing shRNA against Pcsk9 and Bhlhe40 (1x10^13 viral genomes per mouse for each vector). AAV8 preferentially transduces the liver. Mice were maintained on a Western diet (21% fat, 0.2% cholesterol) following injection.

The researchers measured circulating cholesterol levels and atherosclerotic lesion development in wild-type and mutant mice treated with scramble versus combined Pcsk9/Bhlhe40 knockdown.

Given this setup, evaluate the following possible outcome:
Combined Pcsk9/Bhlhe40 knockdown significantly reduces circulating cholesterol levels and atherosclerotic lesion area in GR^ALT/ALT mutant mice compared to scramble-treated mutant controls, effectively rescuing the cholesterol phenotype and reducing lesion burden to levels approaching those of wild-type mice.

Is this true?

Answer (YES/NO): YES